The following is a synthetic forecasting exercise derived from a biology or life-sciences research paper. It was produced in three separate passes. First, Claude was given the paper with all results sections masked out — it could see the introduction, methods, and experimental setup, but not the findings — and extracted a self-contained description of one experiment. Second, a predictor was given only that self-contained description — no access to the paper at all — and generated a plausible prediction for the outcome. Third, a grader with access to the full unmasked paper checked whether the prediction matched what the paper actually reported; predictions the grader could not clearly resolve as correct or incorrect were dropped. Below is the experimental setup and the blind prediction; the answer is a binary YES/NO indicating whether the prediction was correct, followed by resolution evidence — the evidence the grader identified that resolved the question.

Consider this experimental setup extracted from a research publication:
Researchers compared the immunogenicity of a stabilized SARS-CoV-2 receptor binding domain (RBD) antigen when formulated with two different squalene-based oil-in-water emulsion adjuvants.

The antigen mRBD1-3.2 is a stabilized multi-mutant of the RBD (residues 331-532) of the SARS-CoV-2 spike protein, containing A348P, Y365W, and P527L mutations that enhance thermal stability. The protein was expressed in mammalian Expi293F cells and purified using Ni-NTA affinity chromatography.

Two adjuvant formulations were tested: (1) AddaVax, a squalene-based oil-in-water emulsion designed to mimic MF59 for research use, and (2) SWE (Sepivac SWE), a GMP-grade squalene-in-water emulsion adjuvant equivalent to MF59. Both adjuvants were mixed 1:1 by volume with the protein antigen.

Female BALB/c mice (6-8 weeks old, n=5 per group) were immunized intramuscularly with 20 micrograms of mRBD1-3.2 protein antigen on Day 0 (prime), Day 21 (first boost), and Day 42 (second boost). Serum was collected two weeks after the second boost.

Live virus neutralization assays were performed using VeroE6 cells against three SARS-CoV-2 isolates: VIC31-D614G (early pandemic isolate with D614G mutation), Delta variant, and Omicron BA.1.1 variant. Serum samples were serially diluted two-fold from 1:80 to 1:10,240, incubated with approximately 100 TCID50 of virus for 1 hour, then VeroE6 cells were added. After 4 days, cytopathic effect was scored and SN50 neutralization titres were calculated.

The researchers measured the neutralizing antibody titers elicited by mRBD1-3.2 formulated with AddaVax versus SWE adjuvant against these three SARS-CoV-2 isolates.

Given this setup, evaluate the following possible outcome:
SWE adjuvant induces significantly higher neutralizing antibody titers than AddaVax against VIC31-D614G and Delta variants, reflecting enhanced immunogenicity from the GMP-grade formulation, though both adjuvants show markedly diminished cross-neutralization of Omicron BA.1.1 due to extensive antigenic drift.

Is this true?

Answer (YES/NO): NO